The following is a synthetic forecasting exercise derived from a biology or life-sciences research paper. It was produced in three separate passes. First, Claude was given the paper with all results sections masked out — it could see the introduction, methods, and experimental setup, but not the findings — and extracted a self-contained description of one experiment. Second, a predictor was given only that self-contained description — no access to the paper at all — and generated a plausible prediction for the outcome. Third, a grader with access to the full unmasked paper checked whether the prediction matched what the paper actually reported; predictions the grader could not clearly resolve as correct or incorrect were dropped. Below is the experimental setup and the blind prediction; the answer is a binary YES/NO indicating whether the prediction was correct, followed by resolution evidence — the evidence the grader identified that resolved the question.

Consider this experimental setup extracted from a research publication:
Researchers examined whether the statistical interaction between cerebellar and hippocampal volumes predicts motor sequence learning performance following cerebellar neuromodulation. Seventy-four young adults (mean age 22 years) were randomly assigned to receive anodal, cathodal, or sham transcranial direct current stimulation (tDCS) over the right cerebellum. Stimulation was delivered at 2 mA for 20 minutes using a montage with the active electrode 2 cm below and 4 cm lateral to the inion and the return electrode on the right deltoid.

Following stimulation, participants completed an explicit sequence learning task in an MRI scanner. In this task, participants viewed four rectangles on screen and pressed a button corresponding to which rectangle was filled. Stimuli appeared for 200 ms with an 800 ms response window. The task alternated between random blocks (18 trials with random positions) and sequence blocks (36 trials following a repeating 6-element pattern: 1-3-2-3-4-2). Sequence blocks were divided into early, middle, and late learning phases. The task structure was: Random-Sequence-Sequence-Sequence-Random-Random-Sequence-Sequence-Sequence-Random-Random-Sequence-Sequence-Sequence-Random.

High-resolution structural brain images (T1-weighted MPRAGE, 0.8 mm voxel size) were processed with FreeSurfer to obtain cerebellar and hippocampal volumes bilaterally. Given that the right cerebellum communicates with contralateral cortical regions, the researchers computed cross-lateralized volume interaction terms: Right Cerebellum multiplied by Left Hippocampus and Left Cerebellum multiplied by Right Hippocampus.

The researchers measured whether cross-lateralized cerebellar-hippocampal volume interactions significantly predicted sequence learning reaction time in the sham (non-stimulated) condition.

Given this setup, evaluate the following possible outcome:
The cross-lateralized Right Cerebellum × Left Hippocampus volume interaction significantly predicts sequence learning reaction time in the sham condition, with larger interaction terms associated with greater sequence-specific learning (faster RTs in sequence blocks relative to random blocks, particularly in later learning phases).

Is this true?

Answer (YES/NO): NO